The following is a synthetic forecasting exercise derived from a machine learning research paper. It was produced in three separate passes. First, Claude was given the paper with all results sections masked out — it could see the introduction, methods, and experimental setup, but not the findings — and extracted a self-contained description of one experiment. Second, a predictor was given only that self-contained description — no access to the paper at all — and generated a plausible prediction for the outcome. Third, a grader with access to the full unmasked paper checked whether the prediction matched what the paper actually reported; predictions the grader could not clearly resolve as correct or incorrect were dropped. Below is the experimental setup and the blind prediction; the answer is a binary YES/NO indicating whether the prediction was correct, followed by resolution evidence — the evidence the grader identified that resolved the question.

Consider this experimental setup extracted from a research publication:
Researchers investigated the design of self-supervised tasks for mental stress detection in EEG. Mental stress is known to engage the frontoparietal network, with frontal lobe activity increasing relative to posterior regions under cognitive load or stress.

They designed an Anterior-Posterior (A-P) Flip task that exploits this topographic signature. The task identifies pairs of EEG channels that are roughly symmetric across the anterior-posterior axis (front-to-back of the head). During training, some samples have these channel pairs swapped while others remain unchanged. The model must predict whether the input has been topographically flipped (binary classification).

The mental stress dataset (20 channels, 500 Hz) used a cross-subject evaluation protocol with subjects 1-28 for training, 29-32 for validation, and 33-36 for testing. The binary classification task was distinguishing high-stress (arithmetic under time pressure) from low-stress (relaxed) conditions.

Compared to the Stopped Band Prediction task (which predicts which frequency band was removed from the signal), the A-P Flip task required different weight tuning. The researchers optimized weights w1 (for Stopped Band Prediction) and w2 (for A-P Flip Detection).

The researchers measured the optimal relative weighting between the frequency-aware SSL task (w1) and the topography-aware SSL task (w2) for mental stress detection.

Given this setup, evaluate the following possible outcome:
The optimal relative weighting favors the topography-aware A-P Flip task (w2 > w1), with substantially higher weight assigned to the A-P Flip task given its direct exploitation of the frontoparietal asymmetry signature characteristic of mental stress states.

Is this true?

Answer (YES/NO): NO